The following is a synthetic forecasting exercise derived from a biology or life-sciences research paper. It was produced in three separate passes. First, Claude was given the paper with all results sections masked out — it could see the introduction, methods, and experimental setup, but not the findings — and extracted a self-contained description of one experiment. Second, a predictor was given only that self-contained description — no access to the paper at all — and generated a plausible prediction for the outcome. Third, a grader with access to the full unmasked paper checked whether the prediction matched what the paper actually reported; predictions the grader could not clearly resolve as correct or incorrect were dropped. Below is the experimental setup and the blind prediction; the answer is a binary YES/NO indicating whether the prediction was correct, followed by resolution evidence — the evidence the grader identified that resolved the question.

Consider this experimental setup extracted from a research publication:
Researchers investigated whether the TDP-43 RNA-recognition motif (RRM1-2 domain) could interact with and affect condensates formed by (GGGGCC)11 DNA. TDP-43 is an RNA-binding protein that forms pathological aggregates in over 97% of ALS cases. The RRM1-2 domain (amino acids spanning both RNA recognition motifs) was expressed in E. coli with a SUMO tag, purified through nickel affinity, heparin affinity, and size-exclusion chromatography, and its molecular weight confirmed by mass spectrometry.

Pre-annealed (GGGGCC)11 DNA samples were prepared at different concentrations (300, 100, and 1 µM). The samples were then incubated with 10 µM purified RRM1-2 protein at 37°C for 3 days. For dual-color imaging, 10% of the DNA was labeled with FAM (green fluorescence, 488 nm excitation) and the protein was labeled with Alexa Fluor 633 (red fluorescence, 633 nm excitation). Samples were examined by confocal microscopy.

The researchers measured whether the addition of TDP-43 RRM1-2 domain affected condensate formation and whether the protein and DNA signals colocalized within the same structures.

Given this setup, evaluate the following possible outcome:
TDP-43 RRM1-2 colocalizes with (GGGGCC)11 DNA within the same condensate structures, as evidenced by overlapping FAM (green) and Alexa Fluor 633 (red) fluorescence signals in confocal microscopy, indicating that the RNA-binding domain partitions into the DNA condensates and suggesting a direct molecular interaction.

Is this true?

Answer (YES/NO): YES